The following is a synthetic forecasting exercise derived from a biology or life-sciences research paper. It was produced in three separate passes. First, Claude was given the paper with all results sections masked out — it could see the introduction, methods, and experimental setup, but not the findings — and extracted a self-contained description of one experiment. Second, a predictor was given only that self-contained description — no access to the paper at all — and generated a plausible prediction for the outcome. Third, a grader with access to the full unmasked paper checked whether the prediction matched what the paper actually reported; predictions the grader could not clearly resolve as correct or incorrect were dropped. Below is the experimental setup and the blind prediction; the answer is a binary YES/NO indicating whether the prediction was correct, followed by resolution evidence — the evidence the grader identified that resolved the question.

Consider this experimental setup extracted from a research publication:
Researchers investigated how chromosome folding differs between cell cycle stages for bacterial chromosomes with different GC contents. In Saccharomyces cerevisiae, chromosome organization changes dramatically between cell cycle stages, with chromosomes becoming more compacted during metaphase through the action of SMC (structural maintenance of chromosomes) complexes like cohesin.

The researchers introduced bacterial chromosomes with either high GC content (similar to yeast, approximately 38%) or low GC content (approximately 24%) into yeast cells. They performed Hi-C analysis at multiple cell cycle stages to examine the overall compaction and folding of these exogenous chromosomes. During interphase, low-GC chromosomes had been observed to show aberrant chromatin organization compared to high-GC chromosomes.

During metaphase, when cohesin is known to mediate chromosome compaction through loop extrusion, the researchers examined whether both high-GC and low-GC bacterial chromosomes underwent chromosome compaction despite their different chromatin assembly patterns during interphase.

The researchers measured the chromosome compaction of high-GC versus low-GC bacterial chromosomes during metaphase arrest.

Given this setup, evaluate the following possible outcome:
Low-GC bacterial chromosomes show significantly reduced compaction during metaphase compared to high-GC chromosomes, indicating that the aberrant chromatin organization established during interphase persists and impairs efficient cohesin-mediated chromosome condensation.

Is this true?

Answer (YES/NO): NO